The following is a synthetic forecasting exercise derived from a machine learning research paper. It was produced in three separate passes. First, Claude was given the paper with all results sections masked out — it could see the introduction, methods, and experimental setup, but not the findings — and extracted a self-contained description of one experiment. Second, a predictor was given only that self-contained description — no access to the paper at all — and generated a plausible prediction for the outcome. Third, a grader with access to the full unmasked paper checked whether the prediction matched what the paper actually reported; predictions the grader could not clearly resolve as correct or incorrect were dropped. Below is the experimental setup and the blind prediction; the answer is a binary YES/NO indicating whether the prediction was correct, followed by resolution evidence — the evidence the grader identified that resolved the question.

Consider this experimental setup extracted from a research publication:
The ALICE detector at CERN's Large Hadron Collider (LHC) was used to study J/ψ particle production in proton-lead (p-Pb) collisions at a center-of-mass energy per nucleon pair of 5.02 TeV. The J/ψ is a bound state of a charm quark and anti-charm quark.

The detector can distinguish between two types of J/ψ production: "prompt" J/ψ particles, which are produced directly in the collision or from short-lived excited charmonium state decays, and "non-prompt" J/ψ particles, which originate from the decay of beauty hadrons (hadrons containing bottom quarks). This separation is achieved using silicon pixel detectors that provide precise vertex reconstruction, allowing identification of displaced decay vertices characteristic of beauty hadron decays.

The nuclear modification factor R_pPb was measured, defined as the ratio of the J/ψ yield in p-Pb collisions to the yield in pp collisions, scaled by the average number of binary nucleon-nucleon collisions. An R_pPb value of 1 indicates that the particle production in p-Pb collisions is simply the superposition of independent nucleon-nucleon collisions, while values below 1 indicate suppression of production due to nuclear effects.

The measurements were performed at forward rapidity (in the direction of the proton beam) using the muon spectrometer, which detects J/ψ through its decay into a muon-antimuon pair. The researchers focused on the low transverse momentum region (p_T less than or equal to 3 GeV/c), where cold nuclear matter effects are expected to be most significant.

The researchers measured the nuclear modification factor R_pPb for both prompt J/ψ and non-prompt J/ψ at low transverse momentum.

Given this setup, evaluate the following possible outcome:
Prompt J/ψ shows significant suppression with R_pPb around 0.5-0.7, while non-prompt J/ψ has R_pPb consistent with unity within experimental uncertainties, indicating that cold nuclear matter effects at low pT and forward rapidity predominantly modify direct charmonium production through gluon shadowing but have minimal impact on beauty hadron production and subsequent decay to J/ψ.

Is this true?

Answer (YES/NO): NO